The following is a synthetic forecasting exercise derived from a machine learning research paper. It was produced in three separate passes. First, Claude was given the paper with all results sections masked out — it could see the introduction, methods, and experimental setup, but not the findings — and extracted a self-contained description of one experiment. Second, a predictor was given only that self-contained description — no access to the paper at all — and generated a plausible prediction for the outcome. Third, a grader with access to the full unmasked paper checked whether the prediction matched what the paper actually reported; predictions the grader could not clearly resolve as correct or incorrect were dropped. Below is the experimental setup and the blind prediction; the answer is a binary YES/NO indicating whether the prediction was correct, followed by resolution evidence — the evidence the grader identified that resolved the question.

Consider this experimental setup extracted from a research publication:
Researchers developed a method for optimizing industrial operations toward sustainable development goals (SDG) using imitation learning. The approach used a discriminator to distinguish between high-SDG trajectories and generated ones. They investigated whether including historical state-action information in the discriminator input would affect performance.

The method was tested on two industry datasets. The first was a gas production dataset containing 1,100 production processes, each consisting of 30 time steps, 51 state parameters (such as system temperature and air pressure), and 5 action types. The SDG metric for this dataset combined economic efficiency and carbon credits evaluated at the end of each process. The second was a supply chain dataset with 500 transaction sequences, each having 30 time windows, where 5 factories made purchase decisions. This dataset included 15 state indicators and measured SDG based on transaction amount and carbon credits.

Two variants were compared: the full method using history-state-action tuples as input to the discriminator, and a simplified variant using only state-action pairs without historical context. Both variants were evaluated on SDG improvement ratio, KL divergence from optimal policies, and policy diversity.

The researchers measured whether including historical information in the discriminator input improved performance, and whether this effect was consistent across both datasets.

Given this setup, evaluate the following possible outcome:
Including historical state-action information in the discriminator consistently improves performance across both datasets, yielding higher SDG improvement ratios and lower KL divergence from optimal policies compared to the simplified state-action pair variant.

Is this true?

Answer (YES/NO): NO